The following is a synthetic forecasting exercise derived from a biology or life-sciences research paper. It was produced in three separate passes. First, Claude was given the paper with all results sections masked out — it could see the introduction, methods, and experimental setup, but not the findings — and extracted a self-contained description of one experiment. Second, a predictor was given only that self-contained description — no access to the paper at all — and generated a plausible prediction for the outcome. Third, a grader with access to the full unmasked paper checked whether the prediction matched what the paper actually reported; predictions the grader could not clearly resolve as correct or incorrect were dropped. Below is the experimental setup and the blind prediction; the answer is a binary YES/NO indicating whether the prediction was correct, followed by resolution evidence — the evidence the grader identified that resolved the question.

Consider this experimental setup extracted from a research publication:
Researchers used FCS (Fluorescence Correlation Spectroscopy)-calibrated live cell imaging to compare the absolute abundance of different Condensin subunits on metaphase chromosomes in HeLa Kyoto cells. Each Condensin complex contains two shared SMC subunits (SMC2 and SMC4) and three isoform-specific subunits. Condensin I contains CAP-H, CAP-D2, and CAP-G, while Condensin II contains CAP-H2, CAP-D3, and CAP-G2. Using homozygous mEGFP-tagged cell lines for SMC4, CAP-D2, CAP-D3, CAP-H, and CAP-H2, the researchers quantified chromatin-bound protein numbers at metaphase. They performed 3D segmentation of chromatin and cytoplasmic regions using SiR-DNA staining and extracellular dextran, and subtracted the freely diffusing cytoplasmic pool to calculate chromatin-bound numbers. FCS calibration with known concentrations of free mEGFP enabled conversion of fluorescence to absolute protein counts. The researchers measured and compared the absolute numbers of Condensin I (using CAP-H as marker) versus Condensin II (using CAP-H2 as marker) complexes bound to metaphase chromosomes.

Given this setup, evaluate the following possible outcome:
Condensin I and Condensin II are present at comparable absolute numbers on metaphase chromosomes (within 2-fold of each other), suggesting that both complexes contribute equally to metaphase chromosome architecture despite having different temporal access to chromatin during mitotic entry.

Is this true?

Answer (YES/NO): NO